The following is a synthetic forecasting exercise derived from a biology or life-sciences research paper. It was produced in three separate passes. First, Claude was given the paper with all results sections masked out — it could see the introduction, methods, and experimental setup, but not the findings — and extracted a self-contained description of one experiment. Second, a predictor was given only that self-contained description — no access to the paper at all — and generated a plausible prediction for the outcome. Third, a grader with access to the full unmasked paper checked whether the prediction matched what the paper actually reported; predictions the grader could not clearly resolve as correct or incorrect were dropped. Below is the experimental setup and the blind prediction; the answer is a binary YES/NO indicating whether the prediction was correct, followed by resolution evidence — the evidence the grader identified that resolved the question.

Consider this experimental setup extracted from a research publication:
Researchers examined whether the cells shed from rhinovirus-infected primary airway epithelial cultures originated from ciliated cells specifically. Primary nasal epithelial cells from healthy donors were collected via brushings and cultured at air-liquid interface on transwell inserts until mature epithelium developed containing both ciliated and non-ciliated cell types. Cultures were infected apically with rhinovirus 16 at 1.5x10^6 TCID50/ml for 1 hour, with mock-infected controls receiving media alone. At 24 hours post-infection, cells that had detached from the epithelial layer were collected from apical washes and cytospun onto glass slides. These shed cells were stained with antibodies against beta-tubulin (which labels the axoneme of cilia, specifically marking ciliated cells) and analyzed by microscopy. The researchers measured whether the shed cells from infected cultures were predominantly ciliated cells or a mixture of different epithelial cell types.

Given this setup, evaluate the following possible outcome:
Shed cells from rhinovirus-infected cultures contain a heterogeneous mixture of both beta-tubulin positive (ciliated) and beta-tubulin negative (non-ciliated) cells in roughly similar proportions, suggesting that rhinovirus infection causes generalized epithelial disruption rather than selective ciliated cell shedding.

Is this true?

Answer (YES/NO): NO